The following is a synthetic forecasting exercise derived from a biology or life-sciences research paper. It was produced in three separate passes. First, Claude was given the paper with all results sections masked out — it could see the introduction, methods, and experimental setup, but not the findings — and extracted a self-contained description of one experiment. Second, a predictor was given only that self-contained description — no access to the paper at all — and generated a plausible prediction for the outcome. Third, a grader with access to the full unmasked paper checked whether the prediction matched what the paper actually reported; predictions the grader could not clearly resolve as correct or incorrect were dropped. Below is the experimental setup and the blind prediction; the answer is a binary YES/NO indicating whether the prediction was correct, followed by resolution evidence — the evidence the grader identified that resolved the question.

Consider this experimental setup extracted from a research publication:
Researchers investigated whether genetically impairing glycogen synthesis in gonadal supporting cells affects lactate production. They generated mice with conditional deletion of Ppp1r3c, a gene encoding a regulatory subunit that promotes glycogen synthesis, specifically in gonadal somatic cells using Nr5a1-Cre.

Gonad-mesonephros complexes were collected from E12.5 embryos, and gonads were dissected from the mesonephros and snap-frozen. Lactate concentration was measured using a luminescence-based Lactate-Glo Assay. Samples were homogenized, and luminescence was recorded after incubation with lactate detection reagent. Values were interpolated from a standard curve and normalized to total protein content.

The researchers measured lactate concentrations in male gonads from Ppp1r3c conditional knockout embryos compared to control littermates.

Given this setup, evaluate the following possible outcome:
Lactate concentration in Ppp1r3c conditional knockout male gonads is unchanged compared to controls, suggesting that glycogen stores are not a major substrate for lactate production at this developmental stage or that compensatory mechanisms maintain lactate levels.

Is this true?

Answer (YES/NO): NO